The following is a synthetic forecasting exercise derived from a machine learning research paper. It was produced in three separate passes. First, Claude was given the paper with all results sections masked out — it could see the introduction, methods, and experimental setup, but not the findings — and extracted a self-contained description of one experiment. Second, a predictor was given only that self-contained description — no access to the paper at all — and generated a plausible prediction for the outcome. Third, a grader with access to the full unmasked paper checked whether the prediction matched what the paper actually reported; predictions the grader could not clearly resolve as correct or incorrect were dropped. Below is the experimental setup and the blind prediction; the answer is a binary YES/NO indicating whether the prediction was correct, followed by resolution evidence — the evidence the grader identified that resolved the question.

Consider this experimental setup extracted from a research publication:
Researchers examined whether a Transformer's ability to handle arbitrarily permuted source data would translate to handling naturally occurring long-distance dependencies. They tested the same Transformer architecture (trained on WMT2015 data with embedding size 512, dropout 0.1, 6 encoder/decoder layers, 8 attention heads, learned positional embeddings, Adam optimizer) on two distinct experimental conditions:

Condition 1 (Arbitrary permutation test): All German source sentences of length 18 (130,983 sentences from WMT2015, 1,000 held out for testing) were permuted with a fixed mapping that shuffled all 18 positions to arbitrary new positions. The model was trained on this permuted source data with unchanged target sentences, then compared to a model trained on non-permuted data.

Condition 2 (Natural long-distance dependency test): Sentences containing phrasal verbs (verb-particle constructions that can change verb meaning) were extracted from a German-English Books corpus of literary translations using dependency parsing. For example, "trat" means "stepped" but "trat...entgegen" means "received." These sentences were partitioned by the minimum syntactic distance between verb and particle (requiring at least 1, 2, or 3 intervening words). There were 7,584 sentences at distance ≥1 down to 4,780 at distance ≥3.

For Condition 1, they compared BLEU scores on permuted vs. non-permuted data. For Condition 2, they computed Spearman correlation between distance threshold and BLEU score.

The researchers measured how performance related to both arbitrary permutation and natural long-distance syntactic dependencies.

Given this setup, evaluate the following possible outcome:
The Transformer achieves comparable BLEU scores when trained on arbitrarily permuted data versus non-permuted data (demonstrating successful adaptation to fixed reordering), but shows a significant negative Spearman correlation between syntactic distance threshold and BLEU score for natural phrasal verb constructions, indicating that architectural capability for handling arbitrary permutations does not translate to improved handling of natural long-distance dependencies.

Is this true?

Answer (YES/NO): YES